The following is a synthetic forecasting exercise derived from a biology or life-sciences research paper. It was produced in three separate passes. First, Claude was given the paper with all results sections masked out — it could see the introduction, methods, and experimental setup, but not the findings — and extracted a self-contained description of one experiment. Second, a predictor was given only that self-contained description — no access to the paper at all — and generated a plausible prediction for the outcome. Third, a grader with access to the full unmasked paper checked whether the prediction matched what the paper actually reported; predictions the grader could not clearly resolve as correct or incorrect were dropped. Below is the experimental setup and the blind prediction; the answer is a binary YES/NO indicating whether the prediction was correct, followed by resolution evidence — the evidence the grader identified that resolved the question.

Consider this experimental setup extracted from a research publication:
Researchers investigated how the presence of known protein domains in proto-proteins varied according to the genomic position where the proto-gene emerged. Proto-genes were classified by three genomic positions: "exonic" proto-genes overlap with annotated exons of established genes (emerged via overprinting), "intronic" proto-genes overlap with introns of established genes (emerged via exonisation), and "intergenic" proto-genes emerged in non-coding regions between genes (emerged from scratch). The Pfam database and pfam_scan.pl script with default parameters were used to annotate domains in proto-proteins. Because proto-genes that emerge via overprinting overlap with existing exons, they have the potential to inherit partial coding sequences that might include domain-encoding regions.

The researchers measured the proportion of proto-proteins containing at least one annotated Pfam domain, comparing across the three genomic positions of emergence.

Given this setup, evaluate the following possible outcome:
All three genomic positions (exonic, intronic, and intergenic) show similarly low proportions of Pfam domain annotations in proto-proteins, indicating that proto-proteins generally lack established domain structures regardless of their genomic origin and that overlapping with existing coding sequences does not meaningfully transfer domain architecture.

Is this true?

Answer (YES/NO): NO